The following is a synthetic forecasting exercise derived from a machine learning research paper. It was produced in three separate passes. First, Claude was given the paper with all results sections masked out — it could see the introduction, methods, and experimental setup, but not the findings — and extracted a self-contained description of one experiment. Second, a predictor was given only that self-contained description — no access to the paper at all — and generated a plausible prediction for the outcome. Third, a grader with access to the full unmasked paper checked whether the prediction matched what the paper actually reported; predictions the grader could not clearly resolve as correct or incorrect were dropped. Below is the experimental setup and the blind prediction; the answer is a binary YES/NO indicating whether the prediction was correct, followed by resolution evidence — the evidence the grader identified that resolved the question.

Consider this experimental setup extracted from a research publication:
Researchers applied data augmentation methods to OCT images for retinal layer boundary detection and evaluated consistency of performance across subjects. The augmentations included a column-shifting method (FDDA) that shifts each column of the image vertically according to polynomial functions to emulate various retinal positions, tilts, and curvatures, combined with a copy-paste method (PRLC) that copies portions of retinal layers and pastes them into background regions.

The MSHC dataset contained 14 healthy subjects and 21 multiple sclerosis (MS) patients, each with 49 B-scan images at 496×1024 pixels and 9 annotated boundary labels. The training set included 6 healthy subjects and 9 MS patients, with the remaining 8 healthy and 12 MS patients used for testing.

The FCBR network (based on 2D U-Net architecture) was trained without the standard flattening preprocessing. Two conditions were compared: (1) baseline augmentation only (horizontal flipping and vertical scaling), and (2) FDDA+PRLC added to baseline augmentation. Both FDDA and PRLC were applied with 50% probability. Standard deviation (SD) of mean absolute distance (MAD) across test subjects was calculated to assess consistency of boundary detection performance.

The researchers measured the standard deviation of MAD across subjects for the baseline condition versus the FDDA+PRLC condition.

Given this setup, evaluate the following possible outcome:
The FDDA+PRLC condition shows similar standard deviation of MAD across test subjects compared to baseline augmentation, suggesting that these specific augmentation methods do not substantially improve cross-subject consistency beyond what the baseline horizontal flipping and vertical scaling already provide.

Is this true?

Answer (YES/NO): NO